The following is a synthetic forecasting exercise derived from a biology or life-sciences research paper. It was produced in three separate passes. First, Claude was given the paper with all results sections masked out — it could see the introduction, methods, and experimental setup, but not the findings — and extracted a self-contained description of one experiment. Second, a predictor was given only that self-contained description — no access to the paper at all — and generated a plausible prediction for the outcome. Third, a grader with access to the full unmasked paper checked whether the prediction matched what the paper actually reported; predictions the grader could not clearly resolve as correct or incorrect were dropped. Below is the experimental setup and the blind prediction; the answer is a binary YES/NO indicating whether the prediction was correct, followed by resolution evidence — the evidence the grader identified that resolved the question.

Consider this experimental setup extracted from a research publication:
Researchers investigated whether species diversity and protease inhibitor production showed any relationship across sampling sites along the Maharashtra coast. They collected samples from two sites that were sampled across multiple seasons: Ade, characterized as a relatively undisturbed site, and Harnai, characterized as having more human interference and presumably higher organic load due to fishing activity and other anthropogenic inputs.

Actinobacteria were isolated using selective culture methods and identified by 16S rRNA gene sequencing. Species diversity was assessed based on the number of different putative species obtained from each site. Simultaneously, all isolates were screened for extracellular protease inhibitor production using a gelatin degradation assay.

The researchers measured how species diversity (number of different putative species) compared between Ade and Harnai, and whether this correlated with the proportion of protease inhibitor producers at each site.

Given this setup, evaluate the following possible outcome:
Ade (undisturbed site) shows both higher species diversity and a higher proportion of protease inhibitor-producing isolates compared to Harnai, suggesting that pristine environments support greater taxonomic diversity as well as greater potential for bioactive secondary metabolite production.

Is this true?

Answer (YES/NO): NO